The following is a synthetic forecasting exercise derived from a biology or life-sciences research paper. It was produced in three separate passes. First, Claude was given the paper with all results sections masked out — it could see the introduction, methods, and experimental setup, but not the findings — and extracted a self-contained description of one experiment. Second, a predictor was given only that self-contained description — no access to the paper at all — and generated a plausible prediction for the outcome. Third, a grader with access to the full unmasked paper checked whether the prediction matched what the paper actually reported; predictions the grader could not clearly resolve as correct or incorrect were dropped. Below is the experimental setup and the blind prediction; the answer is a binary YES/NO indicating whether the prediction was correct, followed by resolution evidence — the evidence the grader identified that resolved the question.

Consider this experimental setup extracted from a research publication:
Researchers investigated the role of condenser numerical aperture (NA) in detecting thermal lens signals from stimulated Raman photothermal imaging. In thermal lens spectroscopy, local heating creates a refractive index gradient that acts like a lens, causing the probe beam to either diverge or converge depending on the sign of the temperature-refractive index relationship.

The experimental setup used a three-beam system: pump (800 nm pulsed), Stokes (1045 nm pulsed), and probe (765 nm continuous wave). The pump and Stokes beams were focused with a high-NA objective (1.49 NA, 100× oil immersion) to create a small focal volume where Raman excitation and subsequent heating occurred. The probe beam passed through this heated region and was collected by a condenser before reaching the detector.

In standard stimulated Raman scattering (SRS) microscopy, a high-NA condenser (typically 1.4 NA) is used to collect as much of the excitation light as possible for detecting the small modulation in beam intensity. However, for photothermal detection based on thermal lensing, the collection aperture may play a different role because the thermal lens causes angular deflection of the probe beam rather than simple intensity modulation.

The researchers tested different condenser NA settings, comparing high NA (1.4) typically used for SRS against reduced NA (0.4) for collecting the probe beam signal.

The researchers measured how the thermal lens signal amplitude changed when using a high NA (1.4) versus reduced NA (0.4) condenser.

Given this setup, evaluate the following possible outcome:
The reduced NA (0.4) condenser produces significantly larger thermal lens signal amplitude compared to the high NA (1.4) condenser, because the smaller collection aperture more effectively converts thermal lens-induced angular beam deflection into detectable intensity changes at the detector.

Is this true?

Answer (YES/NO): YES